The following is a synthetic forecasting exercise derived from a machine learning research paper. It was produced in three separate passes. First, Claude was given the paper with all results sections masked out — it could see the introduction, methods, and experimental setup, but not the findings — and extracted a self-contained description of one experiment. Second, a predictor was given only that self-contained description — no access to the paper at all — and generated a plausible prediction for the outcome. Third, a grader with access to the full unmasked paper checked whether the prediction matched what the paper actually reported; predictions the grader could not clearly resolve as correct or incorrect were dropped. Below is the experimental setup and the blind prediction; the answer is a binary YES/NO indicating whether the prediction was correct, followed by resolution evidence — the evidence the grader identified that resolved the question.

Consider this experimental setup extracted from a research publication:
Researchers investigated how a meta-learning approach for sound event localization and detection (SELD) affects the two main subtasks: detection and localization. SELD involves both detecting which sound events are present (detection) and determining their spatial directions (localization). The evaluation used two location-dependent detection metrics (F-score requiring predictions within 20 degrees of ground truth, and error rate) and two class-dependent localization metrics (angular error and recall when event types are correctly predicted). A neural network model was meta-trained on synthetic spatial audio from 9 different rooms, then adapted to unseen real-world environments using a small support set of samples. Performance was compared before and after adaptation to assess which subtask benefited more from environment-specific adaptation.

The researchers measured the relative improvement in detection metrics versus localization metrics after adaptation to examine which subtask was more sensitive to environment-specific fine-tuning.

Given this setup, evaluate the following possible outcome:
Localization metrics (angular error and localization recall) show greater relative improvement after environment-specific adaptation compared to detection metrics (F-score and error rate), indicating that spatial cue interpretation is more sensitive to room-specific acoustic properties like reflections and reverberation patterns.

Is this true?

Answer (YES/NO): YES